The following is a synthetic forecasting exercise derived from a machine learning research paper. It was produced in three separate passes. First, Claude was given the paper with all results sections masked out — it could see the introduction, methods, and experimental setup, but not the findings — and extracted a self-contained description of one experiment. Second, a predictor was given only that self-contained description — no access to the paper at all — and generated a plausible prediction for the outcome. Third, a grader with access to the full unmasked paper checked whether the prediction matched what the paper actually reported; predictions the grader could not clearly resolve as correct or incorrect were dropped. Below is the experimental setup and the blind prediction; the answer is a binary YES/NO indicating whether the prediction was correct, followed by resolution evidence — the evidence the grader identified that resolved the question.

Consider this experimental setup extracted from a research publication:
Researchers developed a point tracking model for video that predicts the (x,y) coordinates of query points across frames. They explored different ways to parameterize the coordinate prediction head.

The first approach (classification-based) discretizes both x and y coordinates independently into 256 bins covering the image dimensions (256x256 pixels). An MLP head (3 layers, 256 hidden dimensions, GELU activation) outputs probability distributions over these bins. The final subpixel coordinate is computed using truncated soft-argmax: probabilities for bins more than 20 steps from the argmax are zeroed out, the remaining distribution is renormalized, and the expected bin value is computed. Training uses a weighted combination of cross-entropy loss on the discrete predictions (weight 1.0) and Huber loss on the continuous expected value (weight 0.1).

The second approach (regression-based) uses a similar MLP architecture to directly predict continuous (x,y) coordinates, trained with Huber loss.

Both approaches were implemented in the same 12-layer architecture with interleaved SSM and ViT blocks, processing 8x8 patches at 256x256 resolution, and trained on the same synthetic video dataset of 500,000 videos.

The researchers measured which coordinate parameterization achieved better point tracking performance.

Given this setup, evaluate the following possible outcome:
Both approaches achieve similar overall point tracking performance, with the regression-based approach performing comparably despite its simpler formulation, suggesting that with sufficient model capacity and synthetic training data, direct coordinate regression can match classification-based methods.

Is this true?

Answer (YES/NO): NO